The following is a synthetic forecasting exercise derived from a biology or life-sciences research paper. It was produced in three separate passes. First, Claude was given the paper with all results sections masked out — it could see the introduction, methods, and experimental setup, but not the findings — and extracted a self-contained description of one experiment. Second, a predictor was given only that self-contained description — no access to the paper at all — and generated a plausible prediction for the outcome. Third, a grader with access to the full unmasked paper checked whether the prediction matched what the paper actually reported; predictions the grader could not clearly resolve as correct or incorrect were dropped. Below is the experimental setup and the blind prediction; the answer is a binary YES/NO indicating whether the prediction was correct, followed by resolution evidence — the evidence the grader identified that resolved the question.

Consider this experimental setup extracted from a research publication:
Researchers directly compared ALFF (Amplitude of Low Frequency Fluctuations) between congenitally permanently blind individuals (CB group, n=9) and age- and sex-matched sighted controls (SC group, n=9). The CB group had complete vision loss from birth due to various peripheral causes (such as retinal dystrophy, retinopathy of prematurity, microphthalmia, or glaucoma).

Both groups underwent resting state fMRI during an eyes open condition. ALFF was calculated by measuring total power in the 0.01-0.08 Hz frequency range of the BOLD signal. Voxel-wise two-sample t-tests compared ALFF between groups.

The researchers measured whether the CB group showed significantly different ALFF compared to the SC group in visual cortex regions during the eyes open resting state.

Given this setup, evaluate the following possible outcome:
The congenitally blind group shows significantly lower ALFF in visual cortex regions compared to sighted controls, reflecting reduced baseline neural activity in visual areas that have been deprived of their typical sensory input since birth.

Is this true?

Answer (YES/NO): NO